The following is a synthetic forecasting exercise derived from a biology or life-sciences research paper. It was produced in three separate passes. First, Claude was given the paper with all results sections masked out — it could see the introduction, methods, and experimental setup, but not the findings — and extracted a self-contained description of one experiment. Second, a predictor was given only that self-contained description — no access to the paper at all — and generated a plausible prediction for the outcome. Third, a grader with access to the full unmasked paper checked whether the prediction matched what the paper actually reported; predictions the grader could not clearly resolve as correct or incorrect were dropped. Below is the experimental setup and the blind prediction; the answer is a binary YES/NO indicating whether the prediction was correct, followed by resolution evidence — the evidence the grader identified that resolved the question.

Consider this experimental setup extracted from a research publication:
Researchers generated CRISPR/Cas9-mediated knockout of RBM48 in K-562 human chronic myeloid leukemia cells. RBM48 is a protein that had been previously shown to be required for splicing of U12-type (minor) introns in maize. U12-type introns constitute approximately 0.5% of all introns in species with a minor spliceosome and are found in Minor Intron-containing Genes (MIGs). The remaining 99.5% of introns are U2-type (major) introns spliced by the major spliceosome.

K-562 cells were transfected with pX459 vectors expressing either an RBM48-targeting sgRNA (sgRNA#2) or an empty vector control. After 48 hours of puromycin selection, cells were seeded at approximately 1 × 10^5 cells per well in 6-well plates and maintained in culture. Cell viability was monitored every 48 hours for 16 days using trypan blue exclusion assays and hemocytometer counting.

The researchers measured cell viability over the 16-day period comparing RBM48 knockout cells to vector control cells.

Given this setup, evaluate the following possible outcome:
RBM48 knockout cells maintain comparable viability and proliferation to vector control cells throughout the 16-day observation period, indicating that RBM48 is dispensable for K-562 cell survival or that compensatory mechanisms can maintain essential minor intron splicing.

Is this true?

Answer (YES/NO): YES